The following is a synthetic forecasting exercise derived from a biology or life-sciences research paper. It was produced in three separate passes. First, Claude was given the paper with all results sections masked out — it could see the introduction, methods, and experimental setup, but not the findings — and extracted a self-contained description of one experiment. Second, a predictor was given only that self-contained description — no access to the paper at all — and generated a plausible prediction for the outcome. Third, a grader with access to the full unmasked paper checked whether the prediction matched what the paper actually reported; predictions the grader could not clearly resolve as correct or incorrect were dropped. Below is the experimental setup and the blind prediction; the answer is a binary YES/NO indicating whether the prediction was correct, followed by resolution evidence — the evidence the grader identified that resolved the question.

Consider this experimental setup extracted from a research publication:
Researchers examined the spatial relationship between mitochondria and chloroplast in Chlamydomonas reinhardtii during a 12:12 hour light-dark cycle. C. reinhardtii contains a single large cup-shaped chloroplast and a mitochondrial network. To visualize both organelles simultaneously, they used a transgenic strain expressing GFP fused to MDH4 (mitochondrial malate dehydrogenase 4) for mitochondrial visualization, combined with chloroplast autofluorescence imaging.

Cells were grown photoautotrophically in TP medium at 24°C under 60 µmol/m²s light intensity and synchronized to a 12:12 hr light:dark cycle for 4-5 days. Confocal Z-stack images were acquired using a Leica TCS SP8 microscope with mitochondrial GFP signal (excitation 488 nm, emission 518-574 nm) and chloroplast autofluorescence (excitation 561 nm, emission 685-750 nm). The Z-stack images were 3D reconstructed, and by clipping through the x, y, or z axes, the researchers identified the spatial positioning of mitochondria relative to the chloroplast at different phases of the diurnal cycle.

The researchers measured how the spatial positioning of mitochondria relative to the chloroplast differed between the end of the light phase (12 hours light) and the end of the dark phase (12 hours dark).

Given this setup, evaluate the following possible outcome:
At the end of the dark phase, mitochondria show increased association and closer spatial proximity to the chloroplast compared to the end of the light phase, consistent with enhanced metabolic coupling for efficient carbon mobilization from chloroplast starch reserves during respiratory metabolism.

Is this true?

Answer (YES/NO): NO